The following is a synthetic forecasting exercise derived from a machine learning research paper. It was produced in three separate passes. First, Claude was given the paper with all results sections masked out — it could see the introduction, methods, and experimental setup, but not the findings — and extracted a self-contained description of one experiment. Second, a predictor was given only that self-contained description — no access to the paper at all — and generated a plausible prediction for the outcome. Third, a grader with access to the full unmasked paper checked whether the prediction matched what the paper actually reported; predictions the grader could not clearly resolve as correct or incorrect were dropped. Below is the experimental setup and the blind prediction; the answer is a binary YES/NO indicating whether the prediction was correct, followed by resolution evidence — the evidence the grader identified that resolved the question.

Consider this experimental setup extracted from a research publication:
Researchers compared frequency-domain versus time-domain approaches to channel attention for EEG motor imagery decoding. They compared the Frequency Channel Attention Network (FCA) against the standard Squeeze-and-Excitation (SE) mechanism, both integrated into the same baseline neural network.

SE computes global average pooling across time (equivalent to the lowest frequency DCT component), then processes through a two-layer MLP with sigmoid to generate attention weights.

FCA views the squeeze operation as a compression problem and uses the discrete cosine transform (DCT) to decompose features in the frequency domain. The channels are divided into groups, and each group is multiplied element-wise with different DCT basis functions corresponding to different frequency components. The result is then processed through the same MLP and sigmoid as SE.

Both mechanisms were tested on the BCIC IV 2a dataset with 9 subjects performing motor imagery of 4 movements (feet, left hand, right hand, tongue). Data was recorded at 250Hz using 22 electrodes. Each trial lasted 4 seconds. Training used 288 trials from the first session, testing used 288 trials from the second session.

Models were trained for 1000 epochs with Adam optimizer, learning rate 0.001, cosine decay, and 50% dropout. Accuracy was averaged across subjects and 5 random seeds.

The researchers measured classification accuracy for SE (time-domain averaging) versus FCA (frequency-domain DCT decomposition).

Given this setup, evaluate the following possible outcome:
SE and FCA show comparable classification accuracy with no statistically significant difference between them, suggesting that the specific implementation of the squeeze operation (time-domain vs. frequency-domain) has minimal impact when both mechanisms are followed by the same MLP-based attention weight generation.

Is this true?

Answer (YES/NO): NO